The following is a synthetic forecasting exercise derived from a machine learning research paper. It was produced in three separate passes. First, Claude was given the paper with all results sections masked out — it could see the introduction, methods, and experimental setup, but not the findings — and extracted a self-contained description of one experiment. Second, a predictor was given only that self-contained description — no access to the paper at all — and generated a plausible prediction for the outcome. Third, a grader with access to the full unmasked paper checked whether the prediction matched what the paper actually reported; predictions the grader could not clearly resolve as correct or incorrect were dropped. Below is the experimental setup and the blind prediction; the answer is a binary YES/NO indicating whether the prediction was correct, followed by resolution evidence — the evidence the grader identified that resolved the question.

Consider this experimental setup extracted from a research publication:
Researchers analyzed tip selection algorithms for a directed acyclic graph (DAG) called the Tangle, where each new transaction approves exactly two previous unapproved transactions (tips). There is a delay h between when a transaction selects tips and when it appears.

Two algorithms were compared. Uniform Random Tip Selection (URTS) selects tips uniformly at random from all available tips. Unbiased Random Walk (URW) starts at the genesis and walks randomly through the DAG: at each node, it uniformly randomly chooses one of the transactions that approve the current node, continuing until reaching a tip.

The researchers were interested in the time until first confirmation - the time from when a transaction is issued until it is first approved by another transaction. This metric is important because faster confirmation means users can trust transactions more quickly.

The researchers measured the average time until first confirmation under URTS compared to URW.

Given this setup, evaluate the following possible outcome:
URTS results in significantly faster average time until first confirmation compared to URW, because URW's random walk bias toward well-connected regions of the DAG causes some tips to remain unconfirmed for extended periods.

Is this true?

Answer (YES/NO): NO